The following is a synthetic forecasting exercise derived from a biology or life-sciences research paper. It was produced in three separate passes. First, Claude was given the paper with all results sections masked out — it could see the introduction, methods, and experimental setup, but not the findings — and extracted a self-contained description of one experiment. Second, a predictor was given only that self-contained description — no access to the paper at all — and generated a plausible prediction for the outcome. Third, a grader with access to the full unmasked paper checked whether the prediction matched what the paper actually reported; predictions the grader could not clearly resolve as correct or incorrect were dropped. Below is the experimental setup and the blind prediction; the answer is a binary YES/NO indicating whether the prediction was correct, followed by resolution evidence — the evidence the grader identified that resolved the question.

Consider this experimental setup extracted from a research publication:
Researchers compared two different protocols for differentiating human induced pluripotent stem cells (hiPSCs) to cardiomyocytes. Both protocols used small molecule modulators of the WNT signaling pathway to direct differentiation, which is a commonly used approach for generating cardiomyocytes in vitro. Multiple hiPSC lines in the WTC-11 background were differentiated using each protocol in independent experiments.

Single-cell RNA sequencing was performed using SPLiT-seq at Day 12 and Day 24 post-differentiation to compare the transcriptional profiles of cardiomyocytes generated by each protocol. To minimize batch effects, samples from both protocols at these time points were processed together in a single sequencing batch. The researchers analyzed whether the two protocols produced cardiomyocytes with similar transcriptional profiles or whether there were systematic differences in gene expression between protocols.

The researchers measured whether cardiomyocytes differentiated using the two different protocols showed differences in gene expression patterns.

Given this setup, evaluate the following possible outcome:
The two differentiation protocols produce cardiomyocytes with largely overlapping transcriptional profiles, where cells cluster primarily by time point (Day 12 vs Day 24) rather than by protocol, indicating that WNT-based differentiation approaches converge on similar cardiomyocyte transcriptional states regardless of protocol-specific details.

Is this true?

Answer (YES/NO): YES